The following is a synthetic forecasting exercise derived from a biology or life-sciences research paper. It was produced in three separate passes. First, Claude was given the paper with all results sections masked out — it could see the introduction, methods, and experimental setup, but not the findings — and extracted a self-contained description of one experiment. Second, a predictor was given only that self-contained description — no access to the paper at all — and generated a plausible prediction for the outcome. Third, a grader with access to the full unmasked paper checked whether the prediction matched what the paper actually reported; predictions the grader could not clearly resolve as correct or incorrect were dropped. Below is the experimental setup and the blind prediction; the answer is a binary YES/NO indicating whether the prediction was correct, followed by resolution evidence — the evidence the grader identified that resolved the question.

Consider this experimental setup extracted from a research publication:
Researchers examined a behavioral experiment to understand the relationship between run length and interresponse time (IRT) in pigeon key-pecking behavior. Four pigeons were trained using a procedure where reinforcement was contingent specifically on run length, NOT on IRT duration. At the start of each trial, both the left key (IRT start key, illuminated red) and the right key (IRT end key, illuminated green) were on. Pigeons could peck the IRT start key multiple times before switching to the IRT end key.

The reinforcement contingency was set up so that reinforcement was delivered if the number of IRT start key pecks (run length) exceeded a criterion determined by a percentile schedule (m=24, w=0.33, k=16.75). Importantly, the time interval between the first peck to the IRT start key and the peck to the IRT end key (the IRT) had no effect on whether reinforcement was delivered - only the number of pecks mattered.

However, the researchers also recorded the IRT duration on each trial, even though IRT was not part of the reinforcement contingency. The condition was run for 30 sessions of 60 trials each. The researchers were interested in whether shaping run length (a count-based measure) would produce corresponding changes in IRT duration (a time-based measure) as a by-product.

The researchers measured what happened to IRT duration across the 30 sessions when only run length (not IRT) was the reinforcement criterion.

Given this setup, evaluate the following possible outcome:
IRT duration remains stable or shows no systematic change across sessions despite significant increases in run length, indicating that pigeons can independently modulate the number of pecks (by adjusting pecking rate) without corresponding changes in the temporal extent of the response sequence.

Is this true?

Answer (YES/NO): NO